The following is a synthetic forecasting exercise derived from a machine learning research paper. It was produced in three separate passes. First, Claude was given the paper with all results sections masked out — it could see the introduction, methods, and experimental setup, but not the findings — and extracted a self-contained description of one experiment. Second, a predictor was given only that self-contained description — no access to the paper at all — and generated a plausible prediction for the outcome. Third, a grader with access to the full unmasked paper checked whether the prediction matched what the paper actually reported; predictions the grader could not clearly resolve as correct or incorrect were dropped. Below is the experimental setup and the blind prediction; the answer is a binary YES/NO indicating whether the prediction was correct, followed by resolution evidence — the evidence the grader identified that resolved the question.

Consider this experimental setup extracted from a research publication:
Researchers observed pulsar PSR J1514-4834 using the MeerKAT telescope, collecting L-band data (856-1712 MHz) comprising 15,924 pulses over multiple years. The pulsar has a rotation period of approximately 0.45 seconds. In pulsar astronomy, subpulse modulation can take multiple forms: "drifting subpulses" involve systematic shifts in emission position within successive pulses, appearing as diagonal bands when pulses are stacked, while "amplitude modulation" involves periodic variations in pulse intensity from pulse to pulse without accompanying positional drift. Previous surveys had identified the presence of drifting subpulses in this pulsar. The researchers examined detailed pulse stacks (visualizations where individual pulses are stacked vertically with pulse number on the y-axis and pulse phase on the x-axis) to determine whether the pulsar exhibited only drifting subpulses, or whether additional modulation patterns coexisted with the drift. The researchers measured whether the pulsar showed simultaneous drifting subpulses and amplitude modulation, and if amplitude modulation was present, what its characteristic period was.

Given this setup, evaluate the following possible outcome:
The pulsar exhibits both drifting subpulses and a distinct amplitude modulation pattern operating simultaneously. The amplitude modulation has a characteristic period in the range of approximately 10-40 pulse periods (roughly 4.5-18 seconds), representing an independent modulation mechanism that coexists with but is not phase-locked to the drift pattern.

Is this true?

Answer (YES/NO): NO